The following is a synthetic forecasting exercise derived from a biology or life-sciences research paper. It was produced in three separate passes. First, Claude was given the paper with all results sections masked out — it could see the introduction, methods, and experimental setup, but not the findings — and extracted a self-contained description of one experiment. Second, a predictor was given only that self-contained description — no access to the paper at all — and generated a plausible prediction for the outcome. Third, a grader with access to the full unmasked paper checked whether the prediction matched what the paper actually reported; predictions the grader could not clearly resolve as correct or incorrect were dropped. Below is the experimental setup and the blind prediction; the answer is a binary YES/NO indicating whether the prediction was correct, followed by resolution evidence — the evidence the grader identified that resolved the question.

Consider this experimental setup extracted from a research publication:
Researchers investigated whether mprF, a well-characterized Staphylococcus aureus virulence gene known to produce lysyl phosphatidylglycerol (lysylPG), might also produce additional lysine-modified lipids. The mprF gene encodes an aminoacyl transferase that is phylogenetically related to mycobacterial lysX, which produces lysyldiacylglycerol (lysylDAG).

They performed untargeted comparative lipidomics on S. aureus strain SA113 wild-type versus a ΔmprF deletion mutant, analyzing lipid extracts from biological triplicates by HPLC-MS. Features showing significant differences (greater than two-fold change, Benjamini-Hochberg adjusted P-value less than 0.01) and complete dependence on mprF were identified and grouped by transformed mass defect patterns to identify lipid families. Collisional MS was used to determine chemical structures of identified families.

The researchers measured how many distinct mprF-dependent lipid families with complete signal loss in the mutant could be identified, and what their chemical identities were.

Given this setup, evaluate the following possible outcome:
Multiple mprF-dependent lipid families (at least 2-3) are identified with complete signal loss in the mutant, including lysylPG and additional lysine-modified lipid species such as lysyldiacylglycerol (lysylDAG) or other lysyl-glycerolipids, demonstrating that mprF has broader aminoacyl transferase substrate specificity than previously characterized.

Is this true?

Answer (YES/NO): YES